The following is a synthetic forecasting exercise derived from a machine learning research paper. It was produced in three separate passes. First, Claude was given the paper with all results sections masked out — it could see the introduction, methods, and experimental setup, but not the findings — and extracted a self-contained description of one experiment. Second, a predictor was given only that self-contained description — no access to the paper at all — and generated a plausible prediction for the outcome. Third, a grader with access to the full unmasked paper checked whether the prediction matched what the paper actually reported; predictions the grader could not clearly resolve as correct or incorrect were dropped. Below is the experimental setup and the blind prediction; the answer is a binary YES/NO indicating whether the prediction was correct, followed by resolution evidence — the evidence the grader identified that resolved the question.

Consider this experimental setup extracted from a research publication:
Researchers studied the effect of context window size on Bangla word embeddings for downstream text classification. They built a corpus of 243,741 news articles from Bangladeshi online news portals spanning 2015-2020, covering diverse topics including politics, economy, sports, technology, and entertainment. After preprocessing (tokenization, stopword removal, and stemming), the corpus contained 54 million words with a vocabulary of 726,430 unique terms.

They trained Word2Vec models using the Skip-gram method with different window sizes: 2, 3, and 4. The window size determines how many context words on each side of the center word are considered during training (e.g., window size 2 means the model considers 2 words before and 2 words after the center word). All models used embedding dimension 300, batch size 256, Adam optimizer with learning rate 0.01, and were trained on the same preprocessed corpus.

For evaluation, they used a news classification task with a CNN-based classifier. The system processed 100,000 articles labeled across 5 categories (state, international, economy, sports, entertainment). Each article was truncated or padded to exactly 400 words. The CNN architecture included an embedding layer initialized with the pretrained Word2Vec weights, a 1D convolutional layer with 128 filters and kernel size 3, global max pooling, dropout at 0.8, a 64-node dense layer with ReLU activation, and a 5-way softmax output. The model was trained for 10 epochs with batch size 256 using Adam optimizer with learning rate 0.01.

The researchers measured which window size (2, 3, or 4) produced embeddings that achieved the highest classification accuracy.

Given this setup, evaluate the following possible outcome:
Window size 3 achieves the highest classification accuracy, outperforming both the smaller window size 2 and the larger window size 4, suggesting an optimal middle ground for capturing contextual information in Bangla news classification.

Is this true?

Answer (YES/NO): NO